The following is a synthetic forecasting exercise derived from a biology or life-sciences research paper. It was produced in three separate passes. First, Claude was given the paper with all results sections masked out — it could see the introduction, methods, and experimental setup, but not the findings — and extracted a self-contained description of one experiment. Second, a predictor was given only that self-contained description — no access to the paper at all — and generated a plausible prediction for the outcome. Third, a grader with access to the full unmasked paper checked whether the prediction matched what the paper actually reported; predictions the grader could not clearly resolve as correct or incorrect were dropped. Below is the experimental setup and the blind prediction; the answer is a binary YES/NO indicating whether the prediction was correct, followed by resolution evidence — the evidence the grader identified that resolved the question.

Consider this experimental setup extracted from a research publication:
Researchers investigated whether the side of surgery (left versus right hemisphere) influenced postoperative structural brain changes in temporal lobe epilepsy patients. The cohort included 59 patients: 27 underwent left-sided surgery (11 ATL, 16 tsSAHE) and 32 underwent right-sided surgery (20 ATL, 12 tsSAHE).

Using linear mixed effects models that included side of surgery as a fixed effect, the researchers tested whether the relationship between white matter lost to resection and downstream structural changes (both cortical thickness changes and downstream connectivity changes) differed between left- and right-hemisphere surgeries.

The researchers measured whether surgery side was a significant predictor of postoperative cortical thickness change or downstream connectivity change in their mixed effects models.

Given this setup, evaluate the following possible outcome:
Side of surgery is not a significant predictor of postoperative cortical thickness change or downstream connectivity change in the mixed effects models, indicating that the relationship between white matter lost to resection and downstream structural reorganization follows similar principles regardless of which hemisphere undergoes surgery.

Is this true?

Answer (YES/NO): YES